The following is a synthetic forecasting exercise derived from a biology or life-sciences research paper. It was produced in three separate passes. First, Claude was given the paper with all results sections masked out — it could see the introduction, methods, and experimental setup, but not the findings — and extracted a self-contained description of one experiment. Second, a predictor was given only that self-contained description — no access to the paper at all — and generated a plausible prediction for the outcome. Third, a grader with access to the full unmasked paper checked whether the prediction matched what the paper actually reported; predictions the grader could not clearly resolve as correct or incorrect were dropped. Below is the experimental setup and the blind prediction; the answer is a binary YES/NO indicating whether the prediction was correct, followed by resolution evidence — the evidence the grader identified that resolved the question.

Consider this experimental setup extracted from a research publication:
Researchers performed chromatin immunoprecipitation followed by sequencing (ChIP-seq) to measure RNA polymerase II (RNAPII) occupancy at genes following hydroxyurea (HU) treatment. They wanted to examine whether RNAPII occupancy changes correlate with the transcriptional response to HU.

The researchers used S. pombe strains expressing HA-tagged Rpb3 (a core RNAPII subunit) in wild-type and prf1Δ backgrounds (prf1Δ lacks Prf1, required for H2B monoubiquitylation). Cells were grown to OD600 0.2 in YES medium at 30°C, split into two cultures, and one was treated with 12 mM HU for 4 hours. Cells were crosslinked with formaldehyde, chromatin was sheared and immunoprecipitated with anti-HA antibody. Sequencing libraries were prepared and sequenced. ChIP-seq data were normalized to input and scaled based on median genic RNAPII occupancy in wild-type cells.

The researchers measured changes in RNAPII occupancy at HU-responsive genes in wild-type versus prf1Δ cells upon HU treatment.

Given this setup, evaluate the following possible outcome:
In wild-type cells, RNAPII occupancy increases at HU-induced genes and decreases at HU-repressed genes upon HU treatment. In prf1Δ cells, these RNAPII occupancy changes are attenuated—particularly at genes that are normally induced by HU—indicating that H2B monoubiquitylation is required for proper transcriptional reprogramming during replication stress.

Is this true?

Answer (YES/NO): YES